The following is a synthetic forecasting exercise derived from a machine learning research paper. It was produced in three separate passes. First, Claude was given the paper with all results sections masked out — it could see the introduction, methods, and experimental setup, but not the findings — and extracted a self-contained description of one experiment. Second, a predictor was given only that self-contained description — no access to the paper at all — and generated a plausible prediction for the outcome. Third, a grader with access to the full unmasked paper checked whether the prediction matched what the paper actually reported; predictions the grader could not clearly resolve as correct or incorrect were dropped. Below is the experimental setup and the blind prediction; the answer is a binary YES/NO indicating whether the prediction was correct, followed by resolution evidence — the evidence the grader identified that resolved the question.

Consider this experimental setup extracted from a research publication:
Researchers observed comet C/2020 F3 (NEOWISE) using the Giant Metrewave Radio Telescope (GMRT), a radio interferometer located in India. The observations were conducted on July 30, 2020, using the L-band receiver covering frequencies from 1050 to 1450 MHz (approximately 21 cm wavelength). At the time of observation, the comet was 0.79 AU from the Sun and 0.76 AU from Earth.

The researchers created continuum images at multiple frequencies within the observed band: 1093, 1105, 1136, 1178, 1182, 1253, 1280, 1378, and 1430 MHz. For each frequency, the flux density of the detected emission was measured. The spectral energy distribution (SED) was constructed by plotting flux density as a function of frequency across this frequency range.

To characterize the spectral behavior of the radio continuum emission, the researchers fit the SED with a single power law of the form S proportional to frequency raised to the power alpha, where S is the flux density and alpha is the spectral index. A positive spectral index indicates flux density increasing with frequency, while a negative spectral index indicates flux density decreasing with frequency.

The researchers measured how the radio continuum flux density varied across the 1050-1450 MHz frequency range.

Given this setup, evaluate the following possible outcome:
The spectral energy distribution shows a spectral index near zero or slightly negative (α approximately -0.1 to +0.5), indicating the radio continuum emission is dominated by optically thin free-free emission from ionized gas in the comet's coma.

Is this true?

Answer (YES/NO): NO